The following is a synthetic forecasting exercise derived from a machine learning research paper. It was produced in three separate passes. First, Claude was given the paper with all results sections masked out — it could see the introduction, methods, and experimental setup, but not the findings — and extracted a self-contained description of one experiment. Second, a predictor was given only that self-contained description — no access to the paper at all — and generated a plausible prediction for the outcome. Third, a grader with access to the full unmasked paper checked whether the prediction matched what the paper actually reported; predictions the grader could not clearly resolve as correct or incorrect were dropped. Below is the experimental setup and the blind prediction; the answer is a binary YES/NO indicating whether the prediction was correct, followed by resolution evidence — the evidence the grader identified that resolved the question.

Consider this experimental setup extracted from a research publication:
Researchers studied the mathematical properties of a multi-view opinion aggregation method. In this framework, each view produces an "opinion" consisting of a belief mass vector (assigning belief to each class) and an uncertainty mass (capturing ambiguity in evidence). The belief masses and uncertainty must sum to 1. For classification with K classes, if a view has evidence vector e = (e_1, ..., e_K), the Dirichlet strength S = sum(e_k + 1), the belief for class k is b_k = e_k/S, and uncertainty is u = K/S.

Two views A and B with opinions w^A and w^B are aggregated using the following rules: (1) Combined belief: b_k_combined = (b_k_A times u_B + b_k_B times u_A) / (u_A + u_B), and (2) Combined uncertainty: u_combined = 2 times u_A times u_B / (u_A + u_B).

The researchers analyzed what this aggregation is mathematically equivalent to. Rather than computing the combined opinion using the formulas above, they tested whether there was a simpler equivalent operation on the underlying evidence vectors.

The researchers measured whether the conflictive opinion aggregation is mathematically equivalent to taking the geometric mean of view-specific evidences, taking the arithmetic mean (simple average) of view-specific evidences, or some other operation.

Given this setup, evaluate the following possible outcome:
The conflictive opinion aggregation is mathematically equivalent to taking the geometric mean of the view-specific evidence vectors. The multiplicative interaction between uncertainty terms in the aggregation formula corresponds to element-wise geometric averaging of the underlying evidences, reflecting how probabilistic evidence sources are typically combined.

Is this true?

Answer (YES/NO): NO